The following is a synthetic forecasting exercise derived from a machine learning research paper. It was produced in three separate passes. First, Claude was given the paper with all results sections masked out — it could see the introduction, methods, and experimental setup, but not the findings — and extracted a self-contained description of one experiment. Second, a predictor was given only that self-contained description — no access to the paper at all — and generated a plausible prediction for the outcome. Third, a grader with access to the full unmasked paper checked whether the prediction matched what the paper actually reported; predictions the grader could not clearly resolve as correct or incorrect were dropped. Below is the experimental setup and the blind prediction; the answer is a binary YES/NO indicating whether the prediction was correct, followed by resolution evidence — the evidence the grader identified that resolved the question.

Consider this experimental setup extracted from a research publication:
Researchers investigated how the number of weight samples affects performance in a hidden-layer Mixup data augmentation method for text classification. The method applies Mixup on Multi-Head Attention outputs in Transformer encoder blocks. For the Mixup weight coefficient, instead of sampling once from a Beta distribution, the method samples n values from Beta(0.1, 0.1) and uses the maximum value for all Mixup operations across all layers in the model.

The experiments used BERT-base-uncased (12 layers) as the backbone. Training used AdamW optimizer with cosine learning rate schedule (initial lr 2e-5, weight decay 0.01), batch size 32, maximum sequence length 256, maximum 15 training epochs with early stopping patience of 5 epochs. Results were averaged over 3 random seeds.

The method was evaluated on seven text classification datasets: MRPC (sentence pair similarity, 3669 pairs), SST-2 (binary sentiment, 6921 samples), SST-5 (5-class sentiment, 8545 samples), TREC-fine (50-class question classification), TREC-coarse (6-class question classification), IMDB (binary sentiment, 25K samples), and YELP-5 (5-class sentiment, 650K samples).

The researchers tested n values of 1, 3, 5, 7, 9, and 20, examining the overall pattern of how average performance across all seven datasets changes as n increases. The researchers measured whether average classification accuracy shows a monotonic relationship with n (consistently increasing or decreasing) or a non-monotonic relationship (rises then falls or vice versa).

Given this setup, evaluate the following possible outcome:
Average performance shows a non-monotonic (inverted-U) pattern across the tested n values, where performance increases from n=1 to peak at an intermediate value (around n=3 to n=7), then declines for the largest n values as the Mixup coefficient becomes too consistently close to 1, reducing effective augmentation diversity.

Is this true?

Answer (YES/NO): YES